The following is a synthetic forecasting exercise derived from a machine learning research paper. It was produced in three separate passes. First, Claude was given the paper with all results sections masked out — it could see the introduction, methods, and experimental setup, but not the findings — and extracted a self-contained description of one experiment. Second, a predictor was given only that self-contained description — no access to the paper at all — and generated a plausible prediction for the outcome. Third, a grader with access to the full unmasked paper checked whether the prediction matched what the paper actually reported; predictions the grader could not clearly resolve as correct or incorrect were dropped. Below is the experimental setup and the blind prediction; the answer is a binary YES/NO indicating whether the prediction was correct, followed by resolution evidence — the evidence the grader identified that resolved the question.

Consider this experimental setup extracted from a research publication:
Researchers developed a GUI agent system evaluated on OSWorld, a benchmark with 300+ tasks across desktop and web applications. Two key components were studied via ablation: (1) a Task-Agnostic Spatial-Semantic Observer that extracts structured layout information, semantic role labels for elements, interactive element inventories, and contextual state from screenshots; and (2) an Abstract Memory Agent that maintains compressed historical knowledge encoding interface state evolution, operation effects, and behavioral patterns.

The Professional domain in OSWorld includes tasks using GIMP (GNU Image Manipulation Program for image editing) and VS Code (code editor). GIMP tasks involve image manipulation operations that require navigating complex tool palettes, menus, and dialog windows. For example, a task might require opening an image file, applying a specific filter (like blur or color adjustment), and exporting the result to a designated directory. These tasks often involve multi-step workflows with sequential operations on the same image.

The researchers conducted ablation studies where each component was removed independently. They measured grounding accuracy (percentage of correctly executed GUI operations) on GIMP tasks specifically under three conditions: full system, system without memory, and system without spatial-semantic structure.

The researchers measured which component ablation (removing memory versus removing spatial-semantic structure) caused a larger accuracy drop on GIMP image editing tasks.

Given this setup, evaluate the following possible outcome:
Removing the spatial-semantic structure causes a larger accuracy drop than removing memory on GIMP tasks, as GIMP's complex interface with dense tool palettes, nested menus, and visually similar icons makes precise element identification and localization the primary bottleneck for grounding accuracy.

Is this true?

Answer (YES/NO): NO